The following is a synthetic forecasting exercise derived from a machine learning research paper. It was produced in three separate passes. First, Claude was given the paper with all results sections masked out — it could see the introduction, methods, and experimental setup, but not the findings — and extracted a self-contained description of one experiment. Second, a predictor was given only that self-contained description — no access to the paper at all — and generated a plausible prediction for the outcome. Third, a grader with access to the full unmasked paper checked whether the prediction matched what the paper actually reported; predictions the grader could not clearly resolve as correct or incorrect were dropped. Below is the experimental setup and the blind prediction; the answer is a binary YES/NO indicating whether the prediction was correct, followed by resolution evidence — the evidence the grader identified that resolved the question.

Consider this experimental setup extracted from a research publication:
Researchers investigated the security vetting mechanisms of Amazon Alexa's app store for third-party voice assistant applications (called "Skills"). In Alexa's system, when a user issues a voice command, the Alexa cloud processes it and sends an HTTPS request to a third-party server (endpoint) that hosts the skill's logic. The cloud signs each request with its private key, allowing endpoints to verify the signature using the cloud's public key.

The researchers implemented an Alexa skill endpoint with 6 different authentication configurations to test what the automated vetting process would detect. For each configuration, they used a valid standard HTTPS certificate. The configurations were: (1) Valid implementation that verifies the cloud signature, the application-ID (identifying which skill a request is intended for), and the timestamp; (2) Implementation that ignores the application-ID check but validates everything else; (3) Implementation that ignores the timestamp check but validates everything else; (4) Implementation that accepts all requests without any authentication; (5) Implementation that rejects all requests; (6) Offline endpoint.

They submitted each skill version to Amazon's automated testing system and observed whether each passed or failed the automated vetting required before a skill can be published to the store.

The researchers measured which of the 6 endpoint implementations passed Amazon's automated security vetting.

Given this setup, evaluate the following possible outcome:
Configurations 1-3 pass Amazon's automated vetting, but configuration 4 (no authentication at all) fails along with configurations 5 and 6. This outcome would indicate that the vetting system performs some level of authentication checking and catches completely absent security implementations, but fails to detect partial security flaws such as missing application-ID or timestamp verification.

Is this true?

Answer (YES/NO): YES